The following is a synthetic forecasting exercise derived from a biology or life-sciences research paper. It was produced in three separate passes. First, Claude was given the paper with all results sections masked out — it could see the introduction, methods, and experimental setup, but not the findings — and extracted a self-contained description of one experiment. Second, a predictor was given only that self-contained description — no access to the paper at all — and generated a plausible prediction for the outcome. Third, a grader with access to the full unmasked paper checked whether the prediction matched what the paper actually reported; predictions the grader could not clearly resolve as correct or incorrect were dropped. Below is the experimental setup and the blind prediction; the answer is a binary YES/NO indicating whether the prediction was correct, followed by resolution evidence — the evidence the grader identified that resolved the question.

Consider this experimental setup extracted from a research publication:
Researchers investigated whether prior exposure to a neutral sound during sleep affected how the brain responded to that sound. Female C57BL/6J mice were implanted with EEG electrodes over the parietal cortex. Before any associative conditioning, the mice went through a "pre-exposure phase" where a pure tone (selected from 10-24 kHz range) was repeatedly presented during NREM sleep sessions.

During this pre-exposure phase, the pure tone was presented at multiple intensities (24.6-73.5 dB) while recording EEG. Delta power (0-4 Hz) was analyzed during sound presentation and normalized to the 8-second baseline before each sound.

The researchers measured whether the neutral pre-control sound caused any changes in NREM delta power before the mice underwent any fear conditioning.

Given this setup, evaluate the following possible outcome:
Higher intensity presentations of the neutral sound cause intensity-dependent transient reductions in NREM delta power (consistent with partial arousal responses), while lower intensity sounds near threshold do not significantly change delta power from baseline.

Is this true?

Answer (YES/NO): YES